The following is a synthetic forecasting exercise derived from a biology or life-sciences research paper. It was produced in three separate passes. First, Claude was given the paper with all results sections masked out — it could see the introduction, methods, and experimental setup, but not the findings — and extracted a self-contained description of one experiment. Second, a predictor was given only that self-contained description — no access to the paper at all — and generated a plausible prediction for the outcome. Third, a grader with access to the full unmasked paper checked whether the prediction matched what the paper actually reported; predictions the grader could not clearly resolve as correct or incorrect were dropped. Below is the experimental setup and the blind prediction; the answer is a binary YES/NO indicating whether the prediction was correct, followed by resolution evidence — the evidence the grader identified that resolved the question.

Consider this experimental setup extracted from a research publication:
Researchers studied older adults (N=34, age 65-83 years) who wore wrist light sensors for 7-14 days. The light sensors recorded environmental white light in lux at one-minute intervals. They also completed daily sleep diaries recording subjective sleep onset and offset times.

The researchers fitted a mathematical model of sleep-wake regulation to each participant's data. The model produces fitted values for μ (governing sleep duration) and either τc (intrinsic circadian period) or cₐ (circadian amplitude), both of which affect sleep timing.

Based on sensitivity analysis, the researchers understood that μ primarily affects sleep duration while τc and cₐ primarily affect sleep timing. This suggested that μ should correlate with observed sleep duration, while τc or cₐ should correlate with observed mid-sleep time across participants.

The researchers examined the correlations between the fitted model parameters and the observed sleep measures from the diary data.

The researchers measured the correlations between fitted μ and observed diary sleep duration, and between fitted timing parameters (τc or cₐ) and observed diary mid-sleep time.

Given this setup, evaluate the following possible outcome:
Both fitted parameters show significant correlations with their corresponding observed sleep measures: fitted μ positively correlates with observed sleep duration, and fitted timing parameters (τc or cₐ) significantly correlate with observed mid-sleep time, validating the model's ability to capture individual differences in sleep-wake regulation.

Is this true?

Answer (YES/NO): NO